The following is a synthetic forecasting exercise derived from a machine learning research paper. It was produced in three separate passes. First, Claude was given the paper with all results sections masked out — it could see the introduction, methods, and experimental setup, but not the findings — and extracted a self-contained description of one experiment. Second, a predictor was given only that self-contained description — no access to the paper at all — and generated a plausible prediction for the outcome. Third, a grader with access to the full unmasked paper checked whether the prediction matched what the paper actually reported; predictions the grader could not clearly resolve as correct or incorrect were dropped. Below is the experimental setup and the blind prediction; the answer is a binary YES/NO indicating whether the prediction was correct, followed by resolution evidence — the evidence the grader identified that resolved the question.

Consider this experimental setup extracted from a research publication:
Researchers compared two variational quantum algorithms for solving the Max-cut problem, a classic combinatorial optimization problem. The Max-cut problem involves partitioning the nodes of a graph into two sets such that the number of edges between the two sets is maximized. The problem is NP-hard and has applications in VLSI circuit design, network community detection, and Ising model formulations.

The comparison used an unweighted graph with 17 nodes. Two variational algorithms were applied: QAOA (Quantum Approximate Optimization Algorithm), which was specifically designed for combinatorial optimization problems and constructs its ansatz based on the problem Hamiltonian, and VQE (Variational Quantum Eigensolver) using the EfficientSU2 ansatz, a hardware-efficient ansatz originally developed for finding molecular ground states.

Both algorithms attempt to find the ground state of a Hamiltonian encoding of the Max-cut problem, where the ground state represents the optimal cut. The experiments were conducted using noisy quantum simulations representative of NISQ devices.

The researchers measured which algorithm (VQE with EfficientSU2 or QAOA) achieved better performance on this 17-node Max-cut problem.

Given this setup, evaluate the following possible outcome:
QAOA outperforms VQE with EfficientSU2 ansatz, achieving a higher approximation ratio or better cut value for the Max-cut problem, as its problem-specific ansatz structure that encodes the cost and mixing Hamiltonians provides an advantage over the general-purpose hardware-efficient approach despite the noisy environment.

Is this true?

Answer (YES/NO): NO